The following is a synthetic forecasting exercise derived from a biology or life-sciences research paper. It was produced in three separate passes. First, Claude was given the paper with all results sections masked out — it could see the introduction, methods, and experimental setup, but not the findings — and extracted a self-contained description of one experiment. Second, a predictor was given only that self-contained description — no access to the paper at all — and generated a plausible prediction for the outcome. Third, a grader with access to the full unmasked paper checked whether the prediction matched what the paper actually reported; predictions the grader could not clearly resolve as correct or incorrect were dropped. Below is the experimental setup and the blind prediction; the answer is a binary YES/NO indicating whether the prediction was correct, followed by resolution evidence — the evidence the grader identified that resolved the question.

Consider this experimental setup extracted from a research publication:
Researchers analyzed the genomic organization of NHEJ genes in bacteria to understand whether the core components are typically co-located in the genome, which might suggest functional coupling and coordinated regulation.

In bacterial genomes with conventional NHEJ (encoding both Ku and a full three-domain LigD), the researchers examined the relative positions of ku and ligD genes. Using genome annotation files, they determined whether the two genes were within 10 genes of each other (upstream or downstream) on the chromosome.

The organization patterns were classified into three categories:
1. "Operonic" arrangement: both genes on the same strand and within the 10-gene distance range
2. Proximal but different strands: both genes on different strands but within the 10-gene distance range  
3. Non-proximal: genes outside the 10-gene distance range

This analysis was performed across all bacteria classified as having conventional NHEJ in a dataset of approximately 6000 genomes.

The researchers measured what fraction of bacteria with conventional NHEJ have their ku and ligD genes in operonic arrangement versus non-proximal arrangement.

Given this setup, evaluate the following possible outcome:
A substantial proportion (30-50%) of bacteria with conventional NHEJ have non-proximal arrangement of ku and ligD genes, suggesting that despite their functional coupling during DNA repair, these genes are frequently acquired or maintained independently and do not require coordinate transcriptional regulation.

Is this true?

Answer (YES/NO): NO